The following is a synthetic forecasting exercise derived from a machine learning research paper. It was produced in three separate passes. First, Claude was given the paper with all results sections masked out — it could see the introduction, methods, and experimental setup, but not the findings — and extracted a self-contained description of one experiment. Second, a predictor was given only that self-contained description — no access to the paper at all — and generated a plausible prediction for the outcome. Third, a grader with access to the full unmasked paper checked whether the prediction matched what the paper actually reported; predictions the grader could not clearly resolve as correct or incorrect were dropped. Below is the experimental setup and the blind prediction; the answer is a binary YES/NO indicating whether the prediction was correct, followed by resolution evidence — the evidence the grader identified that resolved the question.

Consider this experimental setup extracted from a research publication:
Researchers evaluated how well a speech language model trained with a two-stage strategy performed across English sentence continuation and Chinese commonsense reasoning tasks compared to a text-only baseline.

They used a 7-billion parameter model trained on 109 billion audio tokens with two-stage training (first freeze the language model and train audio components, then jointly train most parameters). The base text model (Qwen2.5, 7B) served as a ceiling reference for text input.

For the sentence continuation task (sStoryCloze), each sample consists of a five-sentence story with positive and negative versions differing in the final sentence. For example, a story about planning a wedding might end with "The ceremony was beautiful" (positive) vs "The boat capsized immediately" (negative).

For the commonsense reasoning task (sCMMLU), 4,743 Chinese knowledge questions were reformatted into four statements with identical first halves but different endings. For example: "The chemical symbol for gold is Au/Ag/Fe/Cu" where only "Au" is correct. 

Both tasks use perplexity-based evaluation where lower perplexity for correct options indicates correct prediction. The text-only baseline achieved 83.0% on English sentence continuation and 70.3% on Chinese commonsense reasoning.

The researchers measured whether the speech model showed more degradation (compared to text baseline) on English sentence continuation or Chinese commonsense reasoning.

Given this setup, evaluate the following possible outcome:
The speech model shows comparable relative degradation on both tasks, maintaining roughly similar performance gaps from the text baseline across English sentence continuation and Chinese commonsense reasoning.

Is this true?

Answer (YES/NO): NO